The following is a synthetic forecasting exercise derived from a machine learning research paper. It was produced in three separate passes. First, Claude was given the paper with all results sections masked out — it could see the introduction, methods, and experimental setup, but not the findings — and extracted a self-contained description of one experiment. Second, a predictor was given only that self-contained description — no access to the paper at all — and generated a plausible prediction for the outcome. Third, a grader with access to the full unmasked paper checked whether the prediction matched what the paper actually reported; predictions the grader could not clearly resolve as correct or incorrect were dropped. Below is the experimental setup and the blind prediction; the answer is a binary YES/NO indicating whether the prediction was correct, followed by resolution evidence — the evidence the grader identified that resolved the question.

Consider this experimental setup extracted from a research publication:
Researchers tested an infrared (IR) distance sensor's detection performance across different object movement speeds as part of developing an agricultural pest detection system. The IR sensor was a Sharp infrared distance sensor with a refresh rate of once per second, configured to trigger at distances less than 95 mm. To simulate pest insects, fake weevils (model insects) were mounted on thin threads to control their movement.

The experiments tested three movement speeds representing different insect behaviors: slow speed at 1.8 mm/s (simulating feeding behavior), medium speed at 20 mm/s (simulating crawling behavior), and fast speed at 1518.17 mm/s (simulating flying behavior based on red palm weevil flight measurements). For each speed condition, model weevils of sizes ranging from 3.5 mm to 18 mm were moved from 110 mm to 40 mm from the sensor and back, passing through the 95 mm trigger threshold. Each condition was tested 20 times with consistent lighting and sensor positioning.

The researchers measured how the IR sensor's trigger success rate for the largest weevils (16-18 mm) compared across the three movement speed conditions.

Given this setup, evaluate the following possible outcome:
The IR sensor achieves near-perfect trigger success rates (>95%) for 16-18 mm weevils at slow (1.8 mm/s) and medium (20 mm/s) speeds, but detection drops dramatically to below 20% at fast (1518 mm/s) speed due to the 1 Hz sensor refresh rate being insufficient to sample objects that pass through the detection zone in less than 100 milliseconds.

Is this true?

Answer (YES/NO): NO